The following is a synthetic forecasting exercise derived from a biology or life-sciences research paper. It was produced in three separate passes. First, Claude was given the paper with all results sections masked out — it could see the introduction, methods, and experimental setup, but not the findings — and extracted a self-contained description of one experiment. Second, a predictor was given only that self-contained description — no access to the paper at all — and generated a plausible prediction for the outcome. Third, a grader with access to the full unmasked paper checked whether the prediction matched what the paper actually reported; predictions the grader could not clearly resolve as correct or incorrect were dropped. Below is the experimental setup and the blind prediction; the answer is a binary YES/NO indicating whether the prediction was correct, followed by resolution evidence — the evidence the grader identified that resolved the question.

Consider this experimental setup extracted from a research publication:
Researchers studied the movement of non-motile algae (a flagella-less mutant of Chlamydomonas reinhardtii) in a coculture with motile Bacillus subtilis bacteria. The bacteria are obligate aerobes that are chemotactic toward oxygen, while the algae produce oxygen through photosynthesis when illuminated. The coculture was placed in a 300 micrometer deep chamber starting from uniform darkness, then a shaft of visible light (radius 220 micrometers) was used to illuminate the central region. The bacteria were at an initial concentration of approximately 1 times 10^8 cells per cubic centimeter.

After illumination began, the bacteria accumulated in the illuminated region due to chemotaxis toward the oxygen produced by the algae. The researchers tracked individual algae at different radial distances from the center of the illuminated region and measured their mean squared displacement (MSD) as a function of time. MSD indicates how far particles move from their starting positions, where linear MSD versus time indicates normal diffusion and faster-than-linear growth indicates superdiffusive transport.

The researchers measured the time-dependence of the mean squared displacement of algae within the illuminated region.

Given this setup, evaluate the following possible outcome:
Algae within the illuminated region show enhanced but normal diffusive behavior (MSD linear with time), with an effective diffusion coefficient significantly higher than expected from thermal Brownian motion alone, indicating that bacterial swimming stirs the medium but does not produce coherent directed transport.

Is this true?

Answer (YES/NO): NO